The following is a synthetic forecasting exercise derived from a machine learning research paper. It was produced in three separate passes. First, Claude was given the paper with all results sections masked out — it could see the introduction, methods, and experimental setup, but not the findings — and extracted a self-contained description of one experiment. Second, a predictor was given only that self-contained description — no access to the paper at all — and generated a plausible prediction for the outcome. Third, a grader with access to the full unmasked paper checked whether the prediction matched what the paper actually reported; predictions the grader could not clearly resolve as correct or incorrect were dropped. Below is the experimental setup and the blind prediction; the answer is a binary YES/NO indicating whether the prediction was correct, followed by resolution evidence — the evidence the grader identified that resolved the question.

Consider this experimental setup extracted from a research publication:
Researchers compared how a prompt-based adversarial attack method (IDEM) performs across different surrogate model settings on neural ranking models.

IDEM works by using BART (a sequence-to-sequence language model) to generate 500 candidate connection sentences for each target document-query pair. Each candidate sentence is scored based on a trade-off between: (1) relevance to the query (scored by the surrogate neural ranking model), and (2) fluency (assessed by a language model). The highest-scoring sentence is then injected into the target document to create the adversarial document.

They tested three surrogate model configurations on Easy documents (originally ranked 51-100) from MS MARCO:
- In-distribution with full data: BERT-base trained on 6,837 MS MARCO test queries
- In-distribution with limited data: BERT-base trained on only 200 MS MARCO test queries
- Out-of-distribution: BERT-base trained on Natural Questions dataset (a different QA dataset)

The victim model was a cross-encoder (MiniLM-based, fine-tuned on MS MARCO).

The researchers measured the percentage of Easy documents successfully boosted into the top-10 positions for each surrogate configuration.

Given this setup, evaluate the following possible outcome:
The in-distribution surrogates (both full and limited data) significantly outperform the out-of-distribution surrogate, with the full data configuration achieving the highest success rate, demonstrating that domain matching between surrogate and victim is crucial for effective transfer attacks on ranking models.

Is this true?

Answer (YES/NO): NO